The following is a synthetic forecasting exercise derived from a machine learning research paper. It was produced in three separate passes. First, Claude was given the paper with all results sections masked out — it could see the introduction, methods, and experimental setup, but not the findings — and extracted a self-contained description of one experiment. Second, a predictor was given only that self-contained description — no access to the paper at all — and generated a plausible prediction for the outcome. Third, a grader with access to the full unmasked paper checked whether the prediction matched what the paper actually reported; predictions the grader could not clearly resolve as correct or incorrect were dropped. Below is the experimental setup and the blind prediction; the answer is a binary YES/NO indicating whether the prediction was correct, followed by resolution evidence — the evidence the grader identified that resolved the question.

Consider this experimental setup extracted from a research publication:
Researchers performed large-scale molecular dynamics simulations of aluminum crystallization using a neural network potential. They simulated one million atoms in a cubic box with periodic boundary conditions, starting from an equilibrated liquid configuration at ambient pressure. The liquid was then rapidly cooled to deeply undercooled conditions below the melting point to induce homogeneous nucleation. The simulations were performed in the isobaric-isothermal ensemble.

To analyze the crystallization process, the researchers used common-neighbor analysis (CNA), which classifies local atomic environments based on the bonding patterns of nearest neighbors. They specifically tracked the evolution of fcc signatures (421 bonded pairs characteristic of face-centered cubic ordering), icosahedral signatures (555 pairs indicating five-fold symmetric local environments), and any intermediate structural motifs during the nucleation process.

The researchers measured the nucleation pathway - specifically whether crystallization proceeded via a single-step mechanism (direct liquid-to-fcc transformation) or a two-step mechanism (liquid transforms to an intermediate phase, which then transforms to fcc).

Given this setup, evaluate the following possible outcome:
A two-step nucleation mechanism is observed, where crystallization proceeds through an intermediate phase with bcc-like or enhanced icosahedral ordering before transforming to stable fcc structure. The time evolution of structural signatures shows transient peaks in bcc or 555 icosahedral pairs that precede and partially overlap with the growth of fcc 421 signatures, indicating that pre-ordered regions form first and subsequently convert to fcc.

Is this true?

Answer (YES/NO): NO